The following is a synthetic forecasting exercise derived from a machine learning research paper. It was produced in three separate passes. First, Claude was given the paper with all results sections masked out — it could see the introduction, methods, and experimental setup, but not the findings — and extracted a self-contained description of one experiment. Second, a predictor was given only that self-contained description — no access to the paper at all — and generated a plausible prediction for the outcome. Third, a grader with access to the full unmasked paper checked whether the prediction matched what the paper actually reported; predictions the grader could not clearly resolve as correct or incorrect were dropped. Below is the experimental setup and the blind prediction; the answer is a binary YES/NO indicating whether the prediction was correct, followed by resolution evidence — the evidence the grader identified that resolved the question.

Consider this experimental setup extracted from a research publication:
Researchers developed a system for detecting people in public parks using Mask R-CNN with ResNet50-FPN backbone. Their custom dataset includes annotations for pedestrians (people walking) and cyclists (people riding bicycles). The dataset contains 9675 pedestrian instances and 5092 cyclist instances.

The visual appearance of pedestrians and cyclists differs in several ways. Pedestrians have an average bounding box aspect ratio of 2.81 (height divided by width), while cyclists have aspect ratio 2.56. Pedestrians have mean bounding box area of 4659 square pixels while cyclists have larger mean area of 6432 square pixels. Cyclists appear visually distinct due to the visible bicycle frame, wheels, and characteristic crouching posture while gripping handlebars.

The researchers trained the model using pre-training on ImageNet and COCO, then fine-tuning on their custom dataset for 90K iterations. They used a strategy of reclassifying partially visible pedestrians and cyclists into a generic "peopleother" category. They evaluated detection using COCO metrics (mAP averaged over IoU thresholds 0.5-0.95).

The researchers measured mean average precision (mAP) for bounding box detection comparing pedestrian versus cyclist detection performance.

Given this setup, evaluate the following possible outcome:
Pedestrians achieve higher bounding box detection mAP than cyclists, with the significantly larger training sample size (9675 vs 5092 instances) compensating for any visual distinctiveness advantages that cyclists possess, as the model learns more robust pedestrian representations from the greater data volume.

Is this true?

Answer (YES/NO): NO